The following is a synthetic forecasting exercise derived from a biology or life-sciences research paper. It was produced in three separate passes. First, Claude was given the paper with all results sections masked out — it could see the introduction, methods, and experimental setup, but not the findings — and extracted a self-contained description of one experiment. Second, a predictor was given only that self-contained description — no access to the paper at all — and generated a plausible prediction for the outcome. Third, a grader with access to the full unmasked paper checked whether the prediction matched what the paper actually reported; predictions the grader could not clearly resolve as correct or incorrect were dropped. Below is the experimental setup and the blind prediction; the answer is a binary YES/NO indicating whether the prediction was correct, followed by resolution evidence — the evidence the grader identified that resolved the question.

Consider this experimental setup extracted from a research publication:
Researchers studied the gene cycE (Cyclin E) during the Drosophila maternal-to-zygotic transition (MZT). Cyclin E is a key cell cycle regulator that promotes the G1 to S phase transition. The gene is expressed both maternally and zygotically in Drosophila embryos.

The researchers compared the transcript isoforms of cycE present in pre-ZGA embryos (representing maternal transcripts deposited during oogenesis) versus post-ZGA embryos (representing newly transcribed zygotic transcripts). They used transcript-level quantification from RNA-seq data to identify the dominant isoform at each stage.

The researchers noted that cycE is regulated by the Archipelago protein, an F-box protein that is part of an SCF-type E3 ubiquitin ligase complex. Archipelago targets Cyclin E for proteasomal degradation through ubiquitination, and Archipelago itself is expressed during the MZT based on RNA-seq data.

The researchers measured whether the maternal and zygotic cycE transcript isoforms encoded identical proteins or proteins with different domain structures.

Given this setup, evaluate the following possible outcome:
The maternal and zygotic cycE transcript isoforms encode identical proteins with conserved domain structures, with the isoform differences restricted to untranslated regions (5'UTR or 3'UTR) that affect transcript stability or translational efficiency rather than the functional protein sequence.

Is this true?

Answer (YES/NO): NO